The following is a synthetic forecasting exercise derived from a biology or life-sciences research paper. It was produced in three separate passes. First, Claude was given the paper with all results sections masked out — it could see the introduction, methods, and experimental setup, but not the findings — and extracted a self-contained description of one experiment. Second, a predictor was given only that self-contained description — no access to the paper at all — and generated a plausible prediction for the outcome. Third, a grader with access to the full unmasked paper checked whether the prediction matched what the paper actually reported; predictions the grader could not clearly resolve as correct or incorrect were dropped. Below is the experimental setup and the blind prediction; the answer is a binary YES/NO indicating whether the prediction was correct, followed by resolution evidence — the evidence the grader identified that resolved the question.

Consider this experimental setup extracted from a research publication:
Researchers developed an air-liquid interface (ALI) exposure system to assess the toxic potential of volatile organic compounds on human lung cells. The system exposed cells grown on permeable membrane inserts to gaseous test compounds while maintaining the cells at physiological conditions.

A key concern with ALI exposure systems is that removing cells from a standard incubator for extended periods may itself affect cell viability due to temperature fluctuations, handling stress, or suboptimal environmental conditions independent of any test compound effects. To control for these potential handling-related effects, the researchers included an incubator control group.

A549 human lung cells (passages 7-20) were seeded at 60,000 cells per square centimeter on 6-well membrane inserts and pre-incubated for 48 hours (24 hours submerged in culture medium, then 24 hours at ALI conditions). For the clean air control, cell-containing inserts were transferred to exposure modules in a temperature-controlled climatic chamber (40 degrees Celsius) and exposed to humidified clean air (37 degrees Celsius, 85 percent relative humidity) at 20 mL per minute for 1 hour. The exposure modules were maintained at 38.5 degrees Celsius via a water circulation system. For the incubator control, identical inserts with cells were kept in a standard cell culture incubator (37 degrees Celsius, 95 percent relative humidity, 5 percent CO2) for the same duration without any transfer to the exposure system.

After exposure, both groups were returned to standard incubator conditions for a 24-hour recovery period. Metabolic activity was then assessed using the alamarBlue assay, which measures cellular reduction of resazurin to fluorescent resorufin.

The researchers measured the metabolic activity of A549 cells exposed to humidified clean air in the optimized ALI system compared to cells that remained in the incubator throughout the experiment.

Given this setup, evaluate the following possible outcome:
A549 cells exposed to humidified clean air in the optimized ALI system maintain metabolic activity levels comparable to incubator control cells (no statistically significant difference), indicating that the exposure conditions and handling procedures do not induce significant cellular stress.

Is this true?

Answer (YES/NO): NO